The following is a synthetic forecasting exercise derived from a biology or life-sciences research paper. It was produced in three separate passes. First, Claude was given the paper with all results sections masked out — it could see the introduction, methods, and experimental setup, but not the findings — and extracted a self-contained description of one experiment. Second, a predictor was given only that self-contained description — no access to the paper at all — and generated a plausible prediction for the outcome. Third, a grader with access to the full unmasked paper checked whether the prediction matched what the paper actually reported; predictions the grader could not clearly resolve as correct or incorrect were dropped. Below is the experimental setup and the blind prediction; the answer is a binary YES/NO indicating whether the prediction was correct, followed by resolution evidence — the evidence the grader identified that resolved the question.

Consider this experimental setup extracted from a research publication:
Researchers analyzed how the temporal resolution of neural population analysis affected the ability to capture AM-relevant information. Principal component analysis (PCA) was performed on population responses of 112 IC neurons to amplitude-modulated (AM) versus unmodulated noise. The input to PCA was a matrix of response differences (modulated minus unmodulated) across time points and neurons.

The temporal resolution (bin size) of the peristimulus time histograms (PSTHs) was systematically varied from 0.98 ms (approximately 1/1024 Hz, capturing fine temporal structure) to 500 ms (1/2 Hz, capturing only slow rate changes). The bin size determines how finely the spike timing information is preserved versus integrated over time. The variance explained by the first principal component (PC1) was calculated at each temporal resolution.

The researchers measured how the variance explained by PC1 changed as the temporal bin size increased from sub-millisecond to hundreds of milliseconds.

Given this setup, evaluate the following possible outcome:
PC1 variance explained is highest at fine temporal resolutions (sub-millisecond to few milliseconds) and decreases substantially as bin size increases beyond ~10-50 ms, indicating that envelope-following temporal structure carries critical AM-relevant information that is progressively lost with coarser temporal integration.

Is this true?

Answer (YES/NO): NO